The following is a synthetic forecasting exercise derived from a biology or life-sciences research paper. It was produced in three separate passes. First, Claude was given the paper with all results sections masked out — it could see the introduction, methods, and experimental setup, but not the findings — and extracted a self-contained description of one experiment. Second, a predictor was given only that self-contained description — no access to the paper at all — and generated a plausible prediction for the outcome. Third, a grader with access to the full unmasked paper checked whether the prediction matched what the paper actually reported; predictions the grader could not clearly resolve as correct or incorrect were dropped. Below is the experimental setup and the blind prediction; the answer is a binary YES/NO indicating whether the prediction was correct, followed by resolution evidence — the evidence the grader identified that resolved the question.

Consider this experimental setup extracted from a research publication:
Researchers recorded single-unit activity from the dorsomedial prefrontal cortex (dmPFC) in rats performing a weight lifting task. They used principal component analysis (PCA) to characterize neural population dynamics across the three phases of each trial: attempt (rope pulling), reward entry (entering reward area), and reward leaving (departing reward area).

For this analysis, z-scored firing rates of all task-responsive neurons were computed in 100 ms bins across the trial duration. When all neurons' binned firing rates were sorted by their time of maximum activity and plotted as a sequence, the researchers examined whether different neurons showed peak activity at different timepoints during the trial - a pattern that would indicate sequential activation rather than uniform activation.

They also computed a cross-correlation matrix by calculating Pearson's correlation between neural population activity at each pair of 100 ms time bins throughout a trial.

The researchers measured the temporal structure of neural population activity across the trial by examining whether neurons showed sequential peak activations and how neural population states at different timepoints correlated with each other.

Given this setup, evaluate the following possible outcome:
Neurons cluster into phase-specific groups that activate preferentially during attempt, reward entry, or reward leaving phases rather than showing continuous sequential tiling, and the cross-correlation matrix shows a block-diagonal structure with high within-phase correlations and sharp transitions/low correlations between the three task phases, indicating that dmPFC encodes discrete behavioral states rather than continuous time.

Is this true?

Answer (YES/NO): NO